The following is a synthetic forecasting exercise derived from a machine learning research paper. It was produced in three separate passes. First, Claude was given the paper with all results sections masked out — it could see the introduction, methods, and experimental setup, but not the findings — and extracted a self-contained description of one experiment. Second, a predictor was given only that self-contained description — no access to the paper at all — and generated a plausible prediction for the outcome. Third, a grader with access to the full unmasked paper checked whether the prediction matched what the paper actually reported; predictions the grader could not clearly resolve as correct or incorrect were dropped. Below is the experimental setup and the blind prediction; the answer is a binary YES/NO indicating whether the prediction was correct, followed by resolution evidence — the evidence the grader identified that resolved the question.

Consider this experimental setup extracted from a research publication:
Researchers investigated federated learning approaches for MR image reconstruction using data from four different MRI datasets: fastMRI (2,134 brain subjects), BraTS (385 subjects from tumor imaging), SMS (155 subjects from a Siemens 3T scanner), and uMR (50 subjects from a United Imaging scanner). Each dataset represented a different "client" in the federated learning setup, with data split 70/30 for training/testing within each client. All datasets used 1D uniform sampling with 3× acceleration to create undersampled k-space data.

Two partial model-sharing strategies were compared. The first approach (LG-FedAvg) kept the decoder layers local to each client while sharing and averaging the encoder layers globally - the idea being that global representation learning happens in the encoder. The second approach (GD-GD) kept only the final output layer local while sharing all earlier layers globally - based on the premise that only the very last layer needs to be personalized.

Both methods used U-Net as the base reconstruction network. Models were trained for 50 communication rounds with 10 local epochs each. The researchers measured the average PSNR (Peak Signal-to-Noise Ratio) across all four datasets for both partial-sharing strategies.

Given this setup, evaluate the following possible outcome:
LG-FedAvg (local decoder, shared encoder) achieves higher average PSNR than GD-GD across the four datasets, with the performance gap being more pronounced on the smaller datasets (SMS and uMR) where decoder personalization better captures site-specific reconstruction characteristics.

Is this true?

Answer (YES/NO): NO